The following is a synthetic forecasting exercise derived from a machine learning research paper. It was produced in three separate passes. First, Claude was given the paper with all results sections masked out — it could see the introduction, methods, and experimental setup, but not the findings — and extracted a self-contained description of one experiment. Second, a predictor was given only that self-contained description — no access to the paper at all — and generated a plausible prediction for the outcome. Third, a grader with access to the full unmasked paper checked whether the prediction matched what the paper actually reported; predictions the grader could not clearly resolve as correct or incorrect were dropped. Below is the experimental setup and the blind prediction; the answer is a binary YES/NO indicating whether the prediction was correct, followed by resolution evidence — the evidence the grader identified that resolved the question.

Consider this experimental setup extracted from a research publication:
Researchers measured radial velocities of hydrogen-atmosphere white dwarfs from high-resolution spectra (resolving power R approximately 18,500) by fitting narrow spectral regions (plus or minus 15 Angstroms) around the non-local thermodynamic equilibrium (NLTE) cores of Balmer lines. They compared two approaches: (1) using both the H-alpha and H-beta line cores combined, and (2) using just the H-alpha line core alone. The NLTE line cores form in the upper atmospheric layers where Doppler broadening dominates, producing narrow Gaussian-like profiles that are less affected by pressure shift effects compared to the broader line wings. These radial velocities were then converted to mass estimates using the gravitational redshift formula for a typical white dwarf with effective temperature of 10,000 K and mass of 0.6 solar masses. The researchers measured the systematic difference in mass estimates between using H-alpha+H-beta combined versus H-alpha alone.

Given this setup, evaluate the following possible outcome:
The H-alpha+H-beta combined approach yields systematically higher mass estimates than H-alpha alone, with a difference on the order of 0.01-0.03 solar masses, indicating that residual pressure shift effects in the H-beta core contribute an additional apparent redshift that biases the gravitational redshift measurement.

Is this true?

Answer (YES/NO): NO